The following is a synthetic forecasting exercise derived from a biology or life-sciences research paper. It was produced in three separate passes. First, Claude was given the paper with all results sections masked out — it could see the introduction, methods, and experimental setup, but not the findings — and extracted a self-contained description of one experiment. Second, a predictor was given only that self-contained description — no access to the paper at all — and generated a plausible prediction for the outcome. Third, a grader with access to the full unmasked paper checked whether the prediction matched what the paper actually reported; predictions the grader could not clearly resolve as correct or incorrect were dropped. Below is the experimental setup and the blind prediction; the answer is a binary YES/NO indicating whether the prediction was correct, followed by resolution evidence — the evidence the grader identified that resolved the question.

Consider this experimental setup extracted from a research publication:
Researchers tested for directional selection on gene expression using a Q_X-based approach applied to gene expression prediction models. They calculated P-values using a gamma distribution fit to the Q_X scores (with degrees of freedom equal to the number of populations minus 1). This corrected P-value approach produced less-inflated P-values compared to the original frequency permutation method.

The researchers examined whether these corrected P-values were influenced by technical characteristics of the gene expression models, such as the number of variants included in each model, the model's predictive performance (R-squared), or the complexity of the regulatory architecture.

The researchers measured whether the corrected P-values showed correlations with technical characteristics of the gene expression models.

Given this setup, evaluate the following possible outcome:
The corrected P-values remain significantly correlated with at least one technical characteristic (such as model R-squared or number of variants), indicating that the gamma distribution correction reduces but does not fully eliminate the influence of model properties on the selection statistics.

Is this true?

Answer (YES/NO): YES